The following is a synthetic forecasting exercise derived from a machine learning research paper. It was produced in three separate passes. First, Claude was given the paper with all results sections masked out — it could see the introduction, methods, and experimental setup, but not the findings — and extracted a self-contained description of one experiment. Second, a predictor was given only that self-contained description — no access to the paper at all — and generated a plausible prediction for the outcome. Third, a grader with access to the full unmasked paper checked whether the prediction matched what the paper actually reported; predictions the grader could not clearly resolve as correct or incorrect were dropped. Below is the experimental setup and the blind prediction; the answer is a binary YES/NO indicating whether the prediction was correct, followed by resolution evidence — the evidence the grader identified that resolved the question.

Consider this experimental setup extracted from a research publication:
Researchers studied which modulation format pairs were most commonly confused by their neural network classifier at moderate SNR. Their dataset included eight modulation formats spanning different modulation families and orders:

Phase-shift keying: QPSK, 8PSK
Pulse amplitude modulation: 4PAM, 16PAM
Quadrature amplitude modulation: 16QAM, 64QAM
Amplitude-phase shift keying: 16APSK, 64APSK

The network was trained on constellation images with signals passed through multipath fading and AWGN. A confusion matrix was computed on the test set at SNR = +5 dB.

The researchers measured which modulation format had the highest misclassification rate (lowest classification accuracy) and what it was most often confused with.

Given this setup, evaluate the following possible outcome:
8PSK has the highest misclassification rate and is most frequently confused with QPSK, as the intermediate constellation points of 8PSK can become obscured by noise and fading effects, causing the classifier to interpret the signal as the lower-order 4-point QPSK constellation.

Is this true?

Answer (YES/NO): NO